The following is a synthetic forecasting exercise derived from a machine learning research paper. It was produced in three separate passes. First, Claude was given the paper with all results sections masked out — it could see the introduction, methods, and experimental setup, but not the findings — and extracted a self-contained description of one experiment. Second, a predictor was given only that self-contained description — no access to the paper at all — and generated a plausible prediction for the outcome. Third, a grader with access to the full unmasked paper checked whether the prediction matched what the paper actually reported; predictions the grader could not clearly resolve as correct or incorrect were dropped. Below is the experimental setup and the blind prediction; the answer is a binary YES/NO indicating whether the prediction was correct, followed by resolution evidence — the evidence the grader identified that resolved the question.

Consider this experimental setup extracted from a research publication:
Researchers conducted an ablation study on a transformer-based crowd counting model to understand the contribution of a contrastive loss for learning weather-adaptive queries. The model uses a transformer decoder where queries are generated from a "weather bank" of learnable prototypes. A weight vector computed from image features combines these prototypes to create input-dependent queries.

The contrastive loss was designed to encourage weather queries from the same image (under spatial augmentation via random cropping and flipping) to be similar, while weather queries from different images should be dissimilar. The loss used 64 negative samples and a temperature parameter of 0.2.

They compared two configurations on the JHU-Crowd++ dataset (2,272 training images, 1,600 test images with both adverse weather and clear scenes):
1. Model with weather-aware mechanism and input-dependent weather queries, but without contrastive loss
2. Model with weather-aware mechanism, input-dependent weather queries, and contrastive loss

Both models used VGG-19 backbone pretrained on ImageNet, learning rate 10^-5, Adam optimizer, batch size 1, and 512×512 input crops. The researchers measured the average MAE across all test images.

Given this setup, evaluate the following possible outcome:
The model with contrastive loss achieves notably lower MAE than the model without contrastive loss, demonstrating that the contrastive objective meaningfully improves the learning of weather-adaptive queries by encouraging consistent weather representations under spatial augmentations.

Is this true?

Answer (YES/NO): YES